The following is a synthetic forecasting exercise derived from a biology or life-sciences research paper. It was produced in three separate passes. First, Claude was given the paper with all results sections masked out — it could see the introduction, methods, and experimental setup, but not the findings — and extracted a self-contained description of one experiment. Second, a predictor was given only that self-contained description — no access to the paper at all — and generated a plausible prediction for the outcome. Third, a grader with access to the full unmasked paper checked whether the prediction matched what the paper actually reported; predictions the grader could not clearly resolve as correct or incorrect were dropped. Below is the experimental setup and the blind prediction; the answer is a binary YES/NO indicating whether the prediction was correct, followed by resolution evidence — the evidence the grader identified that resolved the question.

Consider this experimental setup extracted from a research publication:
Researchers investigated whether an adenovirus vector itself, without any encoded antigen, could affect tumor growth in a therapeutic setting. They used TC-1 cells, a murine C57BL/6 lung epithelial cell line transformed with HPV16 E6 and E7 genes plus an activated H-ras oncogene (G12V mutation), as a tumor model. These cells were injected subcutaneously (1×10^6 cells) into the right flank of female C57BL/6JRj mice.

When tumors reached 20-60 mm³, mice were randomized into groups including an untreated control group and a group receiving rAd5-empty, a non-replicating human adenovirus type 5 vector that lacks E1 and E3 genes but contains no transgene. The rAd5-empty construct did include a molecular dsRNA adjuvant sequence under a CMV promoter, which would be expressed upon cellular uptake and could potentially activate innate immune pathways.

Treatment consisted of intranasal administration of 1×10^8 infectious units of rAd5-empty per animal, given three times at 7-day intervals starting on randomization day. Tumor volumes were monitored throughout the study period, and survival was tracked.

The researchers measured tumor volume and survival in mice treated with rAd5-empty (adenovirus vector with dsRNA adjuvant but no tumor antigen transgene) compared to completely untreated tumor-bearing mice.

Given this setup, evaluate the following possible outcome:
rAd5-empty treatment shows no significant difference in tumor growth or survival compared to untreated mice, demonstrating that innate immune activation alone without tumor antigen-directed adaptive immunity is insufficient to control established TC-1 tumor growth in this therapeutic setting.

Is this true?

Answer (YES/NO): YES